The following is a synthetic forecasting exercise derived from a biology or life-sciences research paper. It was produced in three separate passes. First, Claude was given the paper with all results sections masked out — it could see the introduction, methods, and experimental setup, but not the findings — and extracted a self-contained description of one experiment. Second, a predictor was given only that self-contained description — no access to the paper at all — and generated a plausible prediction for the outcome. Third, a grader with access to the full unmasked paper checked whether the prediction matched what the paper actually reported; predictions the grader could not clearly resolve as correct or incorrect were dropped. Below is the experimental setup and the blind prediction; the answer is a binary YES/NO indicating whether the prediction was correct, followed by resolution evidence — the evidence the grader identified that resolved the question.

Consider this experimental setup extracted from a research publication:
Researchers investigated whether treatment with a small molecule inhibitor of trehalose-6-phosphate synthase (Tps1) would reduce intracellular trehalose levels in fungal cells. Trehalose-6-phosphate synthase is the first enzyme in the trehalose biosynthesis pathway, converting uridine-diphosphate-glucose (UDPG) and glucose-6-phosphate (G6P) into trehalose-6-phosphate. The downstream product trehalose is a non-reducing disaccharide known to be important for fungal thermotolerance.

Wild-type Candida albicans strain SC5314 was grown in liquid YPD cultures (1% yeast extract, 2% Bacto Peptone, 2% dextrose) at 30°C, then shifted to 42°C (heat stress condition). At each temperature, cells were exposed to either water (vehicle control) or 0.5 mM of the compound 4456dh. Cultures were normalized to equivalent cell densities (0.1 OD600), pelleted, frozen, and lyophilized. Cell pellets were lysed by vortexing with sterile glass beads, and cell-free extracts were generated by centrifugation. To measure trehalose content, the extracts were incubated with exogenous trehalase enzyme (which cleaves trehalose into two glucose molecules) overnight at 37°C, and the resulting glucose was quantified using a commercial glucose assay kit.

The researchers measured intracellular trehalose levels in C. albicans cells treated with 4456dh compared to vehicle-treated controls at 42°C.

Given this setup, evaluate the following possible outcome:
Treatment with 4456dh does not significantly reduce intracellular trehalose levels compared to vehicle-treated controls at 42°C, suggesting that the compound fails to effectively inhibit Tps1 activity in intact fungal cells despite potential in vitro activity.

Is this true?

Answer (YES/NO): NO